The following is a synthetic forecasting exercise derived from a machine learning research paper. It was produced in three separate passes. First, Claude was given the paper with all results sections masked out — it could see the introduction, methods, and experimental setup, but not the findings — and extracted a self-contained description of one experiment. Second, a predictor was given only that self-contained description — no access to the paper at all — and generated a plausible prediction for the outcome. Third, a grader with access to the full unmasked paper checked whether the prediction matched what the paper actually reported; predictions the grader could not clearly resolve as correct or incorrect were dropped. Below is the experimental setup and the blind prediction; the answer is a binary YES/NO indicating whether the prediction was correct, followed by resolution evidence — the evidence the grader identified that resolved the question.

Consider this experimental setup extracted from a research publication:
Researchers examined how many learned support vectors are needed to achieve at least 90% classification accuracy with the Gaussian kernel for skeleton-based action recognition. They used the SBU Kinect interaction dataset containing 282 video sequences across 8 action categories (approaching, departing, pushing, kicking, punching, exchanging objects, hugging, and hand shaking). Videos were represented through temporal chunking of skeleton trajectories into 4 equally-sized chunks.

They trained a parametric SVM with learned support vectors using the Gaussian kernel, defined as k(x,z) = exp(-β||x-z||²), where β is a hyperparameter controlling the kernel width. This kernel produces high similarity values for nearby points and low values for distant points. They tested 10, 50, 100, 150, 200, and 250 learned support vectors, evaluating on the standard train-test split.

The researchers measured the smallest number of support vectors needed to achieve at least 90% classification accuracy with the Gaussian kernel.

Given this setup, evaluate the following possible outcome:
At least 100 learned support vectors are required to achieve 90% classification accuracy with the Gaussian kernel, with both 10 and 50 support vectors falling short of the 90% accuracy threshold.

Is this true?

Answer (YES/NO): NO